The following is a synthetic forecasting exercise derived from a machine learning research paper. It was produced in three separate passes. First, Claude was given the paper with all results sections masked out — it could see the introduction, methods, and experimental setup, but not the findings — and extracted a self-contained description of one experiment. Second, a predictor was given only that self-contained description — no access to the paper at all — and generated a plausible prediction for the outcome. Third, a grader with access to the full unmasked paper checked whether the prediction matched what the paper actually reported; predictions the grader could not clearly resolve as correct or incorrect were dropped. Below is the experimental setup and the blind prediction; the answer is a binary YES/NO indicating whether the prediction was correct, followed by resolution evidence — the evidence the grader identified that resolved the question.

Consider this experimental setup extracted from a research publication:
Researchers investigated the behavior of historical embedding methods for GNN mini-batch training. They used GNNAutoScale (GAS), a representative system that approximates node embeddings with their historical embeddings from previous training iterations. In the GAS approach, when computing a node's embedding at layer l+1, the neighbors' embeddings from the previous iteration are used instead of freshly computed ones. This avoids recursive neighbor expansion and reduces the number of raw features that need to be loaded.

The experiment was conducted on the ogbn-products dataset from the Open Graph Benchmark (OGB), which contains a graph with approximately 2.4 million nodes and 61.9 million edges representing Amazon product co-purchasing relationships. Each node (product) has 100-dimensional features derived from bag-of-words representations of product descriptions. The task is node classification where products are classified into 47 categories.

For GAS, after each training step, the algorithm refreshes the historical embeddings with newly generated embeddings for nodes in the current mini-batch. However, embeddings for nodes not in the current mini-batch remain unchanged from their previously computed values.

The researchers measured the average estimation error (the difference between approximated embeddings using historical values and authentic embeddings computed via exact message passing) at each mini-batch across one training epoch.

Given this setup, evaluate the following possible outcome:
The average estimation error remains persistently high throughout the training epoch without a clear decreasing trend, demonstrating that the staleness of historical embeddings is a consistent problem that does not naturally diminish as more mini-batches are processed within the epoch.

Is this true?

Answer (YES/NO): NO